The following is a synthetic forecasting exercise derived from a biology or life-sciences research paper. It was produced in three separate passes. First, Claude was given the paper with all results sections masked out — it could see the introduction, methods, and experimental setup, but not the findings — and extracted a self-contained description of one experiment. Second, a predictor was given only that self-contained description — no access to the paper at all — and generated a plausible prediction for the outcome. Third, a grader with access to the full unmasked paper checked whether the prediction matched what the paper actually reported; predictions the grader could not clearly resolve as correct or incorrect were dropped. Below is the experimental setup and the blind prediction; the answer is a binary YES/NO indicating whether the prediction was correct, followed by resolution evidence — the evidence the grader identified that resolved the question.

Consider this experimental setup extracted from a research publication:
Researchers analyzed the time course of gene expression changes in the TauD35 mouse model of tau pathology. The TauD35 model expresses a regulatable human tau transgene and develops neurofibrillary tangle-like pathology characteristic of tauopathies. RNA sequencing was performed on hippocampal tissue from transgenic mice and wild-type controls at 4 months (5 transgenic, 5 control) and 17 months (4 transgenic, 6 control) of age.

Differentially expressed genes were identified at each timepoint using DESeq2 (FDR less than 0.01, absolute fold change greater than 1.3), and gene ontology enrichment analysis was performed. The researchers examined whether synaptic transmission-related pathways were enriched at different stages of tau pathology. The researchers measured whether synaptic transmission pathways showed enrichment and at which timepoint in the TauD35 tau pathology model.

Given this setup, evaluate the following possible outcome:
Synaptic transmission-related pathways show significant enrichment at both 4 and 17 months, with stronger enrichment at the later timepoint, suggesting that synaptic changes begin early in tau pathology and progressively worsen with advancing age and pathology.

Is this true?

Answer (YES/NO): NO